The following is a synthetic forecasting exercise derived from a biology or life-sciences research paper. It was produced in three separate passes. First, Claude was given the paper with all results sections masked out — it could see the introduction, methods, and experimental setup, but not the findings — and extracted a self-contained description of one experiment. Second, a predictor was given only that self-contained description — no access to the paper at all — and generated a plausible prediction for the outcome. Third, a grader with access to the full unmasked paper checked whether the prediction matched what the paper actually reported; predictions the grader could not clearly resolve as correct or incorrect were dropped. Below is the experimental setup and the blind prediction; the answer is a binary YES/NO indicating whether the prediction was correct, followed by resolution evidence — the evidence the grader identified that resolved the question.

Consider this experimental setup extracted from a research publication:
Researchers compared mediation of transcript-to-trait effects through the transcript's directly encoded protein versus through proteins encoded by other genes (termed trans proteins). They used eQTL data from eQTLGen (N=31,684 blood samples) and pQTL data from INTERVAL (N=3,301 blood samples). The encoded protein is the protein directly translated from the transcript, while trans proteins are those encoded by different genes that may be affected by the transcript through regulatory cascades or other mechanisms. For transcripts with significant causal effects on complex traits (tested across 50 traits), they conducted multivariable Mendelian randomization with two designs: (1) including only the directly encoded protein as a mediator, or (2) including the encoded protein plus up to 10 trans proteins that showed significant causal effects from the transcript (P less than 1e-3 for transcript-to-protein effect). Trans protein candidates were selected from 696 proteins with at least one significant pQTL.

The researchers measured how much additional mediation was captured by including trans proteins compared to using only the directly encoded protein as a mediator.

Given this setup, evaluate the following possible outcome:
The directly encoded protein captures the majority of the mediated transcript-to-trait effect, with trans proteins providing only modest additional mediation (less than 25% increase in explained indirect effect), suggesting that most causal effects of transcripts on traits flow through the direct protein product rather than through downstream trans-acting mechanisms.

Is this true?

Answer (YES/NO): YES